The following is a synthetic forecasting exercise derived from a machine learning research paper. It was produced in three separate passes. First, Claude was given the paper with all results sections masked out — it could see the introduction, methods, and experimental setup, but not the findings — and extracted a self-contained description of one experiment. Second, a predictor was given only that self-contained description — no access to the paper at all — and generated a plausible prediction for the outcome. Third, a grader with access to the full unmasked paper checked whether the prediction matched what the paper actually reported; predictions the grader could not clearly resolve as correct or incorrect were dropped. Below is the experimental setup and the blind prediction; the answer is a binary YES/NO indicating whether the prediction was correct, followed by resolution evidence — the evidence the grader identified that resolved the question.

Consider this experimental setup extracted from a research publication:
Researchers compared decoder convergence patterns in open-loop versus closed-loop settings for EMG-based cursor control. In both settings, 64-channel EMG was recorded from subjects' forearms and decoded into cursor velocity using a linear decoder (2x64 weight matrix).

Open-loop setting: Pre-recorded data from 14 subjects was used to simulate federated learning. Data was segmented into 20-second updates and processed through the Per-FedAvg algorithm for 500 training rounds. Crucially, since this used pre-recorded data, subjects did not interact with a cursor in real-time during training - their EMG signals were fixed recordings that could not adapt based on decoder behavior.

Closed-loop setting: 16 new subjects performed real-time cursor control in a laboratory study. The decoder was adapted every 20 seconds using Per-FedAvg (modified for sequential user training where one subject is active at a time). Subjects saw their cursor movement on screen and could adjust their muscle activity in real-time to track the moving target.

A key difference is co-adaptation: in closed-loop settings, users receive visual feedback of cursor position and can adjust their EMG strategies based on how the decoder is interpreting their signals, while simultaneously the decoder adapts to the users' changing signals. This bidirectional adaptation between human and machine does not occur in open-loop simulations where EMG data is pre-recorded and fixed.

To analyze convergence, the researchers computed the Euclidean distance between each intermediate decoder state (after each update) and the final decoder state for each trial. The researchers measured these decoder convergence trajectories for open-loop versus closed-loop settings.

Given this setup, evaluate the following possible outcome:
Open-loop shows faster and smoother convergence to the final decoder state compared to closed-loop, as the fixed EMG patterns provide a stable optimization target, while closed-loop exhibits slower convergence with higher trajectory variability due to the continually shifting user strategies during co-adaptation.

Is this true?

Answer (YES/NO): YES